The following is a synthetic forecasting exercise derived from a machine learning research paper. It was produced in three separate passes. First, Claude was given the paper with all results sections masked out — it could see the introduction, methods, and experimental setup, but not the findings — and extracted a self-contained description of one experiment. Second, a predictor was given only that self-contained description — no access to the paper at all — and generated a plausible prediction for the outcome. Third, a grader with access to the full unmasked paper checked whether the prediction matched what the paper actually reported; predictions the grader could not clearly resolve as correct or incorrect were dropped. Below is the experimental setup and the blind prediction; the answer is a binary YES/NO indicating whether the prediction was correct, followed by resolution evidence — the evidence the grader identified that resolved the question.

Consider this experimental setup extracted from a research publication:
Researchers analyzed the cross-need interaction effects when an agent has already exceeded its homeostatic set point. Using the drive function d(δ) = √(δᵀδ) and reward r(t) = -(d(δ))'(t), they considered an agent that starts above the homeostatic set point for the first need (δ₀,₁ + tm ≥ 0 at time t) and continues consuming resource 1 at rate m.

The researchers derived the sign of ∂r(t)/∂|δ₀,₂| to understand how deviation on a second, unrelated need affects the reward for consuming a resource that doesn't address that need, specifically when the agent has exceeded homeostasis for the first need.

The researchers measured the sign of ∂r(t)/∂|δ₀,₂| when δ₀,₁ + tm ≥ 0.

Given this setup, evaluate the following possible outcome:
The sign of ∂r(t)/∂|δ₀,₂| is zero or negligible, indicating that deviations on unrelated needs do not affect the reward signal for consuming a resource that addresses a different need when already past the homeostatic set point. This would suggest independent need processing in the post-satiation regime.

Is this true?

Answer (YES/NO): NO